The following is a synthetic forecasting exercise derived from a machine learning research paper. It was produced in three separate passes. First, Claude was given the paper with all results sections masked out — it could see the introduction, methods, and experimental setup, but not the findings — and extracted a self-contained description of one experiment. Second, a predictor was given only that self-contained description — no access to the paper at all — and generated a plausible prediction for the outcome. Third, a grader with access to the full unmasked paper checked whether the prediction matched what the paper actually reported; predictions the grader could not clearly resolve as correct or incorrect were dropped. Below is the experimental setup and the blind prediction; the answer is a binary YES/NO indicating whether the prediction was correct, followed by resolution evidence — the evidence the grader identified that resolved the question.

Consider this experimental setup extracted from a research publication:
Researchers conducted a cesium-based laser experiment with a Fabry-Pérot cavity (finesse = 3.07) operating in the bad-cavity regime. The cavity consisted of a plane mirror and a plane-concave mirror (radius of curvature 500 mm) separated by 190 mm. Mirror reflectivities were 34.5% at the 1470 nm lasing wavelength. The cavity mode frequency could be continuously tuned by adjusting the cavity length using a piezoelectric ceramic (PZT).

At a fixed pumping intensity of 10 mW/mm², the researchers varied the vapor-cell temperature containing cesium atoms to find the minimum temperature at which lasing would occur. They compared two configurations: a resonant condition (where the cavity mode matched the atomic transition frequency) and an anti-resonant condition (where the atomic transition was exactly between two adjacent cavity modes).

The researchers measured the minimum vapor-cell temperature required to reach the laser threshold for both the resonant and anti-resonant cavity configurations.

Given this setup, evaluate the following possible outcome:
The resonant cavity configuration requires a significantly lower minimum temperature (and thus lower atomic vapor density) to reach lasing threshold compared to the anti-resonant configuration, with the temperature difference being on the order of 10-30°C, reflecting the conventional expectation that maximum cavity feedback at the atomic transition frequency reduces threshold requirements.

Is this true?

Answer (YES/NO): YES